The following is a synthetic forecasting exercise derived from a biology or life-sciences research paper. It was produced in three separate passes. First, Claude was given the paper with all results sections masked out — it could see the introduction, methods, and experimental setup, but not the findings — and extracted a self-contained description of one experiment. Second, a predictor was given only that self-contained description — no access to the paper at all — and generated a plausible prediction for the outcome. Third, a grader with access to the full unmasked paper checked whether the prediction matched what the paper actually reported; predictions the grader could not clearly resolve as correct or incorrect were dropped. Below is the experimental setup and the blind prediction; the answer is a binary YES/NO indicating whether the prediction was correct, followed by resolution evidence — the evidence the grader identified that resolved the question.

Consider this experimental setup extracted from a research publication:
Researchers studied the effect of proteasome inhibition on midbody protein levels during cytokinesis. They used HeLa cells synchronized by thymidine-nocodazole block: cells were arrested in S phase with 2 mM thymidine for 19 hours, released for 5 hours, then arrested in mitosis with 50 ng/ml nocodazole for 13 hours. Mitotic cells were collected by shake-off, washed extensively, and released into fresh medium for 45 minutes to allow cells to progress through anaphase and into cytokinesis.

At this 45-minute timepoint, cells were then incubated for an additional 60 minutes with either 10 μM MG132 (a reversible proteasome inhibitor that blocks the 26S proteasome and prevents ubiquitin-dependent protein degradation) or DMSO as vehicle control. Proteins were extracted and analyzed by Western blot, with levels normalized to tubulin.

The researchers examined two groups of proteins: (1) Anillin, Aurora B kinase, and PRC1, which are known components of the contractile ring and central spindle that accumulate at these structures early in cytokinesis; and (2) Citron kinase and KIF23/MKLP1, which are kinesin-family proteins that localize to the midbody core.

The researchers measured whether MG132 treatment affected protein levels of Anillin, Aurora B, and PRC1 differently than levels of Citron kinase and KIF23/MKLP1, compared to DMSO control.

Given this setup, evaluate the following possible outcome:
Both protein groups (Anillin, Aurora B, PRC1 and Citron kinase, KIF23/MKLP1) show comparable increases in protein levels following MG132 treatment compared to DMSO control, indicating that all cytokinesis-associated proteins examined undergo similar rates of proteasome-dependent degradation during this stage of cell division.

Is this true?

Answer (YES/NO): NO